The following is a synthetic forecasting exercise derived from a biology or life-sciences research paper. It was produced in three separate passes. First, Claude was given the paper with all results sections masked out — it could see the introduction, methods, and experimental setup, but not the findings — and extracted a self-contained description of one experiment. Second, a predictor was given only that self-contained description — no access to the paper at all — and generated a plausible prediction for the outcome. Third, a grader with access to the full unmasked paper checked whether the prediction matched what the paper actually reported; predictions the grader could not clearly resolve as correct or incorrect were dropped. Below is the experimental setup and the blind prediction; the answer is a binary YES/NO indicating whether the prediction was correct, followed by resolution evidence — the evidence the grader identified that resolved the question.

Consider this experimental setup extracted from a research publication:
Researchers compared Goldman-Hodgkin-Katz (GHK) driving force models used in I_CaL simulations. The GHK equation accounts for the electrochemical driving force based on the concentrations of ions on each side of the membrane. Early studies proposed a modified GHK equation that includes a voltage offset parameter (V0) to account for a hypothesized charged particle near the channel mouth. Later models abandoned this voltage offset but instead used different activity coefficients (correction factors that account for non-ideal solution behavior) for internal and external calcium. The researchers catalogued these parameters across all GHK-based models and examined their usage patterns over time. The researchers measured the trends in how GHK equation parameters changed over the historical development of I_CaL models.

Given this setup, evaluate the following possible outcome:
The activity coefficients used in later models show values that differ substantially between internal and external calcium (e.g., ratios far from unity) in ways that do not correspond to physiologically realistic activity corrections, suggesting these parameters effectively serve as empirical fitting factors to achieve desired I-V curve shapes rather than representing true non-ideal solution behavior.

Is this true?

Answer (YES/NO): NO